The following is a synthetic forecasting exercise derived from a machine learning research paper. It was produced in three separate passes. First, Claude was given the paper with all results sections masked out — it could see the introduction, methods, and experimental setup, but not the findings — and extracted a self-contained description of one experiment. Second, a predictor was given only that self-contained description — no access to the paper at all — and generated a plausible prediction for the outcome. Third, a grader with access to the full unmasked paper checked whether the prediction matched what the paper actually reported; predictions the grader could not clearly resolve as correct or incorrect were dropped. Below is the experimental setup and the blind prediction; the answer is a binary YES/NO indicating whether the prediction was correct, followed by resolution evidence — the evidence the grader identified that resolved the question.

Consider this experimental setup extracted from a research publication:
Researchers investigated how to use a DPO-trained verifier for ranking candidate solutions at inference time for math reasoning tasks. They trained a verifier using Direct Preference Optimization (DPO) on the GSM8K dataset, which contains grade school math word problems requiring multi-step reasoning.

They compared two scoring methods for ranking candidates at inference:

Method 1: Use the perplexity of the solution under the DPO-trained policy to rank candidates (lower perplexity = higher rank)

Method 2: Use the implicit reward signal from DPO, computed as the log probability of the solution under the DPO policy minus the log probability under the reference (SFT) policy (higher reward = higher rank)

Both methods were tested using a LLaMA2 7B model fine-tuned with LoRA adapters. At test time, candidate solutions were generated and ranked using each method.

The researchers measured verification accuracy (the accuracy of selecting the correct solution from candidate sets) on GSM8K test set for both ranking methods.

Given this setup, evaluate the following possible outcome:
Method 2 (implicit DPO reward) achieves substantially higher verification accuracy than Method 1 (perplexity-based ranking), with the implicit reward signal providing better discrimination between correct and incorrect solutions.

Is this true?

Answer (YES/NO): NO